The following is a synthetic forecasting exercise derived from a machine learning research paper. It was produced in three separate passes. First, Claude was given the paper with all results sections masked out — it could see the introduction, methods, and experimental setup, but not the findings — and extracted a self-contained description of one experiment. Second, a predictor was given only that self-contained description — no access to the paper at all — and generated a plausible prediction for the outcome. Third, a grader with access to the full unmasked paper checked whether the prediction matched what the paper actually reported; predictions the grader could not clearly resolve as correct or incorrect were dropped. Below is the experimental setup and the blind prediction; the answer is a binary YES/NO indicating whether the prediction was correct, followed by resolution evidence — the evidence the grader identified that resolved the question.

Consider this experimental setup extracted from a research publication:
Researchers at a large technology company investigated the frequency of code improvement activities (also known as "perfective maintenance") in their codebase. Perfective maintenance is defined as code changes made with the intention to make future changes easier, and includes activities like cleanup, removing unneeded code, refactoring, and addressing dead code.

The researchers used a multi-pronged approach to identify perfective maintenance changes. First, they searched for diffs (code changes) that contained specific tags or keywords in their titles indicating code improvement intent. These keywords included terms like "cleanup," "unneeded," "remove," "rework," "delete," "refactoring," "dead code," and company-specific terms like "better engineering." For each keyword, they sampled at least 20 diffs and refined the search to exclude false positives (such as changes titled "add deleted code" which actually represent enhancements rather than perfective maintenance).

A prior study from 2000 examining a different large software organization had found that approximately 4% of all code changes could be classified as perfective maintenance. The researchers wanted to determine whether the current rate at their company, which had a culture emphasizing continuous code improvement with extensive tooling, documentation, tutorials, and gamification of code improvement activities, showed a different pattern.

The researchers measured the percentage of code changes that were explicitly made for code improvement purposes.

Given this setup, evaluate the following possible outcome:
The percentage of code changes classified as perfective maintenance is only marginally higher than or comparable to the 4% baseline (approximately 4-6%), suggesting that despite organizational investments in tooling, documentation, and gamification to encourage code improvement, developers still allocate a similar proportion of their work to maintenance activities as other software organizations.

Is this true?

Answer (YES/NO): NO